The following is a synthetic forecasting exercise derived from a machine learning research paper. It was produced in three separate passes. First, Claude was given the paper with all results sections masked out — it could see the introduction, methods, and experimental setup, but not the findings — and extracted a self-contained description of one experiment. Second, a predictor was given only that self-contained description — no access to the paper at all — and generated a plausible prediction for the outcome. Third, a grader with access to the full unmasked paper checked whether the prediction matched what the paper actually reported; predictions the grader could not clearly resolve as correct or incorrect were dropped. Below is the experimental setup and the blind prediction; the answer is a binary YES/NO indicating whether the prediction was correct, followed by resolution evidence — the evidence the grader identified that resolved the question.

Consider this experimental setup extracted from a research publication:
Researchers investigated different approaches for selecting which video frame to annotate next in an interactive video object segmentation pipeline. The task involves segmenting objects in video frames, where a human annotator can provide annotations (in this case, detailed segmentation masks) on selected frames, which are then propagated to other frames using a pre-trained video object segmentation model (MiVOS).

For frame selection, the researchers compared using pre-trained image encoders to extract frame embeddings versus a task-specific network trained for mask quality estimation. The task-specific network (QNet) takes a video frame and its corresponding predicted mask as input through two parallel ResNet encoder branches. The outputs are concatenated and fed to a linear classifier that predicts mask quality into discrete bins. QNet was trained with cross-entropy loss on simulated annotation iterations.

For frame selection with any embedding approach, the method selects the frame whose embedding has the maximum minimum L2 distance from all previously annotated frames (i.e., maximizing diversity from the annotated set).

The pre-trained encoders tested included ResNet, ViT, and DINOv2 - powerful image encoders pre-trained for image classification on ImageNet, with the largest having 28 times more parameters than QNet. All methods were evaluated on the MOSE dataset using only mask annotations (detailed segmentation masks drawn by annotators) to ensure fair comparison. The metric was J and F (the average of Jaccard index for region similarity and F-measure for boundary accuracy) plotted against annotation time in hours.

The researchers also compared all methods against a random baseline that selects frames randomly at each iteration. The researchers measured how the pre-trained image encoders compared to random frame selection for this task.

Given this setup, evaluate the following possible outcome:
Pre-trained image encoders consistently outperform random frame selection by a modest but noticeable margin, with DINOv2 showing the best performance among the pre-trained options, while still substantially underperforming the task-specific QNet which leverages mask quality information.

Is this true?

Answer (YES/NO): NO